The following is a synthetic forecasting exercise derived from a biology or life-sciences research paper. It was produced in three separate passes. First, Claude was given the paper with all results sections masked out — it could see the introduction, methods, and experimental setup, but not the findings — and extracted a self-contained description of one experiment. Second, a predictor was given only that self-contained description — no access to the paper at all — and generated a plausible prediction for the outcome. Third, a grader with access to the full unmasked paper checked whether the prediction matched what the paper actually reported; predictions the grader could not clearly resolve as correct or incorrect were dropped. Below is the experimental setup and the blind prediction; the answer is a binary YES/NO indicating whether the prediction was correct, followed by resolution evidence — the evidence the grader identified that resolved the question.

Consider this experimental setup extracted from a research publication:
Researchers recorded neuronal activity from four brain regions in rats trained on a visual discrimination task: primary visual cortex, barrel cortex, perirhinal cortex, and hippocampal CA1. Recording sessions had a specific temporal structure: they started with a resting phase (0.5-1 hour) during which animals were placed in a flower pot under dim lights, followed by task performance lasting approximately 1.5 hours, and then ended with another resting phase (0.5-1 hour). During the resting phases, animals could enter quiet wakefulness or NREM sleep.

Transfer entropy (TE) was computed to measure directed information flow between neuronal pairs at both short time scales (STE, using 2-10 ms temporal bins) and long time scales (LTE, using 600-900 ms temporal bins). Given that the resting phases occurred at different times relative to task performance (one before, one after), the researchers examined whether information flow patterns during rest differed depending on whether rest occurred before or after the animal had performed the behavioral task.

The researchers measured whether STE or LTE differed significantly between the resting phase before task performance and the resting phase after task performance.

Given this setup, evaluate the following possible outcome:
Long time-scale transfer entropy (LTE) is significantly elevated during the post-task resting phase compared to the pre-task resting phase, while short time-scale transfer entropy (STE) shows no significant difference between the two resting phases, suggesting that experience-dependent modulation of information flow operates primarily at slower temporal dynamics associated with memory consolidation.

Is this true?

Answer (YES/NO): NO